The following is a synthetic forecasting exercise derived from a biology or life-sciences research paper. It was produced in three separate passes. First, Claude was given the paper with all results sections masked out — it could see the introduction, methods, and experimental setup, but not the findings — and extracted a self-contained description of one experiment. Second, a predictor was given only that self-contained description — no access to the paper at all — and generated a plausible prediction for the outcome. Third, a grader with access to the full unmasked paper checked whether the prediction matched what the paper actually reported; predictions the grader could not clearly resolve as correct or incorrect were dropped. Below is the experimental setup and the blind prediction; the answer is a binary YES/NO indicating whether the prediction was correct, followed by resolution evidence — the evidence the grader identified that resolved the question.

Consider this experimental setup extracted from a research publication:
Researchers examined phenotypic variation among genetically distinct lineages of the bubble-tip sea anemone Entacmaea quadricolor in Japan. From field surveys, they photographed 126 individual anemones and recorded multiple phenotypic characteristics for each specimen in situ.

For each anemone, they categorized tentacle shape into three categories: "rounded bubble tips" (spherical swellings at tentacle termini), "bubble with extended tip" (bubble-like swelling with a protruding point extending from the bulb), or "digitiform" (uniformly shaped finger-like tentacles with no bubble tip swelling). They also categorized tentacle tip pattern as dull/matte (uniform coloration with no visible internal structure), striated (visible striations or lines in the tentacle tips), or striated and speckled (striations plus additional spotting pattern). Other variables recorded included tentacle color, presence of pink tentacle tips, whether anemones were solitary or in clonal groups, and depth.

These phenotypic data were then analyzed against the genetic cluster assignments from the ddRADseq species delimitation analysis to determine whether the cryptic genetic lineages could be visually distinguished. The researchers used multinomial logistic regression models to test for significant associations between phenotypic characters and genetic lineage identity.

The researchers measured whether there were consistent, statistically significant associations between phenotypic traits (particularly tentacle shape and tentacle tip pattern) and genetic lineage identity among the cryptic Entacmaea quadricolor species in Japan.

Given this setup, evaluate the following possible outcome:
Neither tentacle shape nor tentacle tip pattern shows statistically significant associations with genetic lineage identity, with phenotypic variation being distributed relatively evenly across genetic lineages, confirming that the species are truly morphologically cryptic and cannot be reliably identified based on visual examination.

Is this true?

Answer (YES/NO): NO